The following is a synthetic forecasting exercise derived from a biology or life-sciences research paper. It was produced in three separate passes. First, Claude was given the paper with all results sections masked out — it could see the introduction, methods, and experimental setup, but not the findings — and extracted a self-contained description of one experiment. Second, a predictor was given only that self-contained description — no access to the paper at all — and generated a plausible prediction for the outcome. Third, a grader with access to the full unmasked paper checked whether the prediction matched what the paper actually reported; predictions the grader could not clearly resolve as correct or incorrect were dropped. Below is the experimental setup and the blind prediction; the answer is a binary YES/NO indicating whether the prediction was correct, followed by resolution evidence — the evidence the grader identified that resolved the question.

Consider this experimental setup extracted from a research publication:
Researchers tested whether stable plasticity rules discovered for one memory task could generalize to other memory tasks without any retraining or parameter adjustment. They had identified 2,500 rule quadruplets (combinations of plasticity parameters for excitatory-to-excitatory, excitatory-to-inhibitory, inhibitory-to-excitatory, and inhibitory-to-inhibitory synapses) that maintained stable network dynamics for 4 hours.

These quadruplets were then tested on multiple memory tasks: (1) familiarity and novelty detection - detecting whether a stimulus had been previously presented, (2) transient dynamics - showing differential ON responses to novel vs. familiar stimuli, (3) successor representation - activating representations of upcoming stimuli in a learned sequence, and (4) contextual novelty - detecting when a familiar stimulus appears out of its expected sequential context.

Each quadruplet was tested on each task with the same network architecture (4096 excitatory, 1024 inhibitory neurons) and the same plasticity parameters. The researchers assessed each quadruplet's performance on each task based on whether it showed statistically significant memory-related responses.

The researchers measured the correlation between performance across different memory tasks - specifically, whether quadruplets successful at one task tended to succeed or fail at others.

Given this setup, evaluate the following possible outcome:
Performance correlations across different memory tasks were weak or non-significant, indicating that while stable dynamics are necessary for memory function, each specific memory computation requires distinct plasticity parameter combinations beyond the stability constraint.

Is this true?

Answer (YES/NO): NO